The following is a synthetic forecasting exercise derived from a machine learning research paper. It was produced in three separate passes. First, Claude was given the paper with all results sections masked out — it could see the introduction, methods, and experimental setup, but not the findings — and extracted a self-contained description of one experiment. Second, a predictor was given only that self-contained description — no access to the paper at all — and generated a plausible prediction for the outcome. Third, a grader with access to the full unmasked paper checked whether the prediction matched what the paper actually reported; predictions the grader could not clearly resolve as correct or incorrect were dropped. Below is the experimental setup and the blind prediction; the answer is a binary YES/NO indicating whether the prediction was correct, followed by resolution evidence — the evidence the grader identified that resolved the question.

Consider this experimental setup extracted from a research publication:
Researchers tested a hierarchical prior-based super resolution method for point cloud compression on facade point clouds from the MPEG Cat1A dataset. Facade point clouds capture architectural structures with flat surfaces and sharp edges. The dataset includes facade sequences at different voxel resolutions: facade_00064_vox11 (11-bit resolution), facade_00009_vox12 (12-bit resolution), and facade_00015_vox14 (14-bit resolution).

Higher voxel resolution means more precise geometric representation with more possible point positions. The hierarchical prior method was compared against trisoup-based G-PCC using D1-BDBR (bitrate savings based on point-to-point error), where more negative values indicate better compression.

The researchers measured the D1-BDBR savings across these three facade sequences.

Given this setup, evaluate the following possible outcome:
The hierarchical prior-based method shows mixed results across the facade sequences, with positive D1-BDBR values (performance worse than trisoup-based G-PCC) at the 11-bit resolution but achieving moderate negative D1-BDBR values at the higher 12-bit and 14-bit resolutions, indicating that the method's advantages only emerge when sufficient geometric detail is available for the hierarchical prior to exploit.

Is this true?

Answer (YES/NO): NO